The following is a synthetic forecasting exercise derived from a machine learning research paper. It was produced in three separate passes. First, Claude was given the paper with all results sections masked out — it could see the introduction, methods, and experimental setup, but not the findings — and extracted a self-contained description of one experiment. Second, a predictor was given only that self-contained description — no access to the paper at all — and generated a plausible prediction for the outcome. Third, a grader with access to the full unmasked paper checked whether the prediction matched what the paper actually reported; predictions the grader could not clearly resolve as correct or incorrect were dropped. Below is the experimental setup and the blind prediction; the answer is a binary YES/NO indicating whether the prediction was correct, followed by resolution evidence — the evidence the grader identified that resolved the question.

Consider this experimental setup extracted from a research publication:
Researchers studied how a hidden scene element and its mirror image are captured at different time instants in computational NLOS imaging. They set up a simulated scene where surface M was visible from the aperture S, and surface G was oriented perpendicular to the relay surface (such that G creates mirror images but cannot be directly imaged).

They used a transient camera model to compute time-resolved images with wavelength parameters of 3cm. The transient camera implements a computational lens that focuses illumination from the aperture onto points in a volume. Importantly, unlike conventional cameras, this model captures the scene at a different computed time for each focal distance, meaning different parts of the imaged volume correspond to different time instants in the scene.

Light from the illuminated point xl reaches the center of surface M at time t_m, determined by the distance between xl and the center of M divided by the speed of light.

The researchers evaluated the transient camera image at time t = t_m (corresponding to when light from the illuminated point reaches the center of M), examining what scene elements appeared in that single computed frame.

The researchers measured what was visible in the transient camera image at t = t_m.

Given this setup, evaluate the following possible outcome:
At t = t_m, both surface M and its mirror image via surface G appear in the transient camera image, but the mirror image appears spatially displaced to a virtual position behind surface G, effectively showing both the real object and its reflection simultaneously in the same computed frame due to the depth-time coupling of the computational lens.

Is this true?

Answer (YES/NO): YES